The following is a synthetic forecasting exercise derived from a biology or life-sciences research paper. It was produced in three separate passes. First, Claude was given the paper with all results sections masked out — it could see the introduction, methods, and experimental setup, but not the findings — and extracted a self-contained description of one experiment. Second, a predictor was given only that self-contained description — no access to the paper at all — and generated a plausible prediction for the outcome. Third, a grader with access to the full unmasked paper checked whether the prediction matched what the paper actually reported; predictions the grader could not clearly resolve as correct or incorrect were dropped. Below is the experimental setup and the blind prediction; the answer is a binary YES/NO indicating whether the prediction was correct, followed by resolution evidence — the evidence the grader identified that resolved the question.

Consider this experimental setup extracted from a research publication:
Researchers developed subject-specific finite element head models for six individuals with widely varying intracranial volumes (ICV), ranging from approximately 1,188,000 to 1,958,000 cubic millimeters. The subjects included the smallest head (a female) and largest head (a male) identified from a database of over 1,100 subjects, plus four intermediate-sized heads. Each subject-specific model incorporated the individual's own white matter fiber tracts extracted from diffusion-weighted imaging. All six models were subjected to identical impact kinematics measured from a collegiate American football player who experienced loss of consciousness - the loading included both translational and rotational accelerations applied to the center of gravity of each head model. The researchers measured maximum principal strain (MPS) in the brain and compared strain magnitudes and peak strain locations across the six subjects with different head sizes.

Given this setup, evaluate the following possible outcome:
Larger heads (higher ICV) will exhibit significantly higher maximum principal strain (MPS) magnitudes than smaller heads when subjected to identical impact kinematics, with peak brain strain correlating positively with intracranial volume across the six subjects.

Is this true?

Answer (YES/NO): NO